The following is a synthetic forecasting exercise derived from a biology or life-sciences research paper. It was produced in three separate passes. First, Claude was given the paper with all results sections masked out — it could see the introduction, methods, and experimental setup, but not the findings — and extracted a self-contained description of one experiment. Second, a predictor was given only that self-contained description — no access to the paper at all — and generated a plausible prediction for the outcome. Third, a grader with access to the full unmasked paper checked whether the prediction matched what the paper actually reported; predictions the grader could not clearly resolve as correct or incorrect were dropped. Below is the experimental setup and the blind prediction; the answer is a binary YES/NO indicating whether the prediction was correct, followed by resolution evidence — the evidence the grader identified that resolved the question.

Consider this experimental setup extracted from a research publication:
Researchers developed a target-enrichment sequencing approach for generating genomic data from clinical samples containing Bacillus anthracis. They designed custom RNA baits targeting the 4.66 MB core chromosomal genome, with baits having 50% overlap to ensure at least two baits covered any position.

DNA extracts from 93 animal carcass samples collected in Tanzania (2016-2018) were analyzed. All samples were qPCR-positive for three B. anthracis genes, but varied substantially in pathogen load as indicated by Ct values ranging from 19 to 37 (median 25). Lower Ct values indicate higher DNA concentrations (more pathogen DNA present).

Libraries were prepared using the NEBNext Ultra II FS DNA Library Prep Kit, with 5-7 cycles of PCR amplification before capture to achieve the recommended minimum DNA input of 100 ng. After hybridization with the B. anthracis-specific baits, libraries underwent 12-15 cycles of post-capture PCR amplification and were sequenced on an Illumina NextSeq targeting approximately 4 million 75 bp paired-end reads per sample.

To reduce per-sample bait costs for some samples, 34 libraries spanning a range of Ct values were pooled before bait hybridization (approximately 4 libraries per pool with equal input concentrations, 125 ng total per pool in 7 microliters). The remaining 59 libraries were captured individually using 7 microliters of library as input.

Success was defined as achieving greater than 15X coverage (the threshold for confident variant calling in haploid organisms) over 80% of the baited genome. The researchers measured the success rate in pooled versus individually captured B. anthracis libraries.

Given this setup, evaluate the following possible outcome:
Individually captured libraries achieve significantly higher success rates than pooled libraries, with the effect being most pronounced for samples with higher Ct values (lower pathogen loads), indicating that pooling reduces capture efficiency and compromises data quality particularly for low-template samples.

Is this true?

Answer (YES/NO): NO